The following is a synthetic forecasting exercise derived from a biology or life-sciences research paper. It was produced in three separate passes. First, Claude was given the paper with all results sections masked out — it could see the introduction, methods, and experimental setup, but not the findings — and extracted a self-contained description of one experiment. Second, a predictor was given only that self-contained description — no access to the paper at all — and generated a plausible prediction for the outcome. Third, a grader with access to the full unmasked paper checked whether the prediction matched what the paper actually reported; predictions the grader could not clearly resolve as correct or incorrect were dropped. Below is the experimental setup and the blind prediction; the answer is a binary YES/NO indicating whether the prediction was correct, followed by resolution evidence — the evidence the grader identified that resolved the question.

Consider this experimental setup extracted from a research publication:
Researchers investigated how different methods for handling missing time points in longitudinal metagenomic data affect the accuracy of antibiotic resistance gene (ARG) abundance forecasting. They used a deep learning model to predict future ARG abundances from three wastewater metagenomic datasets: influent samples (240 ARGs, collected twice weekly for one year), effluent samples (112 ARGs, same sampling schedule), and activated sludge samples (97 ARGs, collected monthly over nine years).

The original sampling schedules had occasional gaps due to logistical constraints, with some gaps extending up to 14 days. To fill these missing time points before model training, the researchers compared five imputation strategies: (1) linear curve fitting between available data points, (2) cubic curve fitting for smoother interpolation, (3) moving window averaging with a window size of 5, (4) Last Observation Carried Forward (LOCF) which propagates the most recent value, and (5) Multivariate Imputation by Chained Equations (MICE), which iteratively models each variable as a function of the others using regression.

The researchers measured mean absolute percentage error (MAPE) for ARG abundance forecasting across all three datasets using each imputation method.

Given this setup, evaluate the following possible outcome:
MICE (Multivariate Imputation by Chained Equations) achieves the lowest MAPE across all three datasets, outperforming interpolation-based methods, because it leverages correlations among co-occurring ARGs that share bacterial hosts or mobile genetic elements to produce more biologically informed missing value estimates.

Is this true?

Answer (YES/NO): NO